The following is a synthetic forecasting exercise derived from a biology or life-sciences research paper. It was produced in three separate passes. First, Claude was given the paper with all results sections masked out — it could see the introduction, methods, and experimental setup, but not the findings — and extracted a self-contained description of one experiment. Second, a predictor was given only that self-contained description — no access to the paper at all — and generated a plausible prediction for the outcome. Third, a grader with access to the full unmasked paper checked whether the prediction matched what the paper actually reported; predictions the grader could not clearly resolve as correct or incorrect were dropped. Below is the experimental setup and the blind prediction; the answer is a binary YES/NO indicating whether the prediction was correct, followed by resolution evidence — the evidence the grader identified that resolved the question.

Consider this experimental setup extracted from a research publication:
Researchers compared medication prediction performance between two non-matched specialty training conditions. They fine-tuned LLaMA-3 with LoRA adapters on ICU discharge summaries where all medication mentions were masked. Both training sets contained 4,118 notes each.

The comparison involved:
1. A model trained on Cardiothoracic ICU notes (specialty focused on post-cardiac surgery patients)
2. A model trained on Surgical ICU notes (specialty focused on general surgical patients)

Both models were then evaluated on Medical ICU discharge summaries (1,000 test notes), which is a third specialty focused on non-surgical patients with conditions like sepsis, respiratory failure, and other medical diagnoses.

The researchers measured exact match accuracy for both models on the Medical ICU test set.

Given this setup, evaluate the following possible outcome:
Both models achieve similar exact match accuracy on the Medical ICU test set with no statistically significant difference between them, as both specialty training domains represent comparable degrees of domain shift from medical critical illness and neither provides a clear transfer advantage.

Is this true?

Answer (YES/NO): NO